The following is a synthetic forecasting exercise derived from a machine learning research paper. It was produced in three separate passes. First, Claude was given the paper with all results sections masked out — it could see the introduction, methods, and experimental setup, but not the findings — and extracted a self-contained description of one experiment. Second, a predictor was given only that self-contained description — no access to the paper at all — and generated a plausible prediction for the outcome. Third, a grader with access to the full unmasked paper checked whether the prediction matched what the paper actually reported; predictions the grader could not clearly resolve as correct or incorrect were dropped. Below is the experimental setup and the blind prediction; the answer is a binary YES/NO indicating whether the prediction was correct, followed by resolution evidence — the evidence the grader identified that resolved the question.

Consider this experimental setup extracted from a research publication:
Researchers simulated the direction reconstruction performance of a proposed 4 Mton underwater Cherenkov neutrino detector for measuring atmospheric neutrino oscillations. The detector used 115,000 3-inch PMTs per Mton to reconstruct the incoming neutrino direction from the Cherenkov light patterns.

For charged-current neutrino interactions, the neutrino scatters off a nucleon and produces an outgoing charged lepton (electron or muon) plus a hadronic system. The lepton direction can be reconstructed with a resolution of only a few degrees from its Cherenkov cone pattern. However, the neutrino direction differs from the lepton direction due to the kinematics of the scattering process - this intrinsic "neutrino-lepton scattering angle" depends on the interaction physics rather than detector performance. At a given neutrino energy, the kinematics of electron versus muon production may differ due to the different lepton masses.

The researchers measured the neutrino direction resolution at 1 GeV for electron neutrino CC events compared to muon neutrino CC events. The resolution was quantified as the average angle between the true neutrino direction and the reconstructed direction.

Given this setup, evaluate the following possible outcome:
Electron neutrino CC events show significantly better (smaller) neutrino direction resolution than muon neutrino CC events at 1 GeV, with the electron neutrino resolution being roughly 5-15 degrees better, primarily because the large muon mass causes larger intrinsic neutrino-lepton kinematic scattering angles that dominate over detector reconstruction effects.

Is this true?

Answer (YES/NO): NO